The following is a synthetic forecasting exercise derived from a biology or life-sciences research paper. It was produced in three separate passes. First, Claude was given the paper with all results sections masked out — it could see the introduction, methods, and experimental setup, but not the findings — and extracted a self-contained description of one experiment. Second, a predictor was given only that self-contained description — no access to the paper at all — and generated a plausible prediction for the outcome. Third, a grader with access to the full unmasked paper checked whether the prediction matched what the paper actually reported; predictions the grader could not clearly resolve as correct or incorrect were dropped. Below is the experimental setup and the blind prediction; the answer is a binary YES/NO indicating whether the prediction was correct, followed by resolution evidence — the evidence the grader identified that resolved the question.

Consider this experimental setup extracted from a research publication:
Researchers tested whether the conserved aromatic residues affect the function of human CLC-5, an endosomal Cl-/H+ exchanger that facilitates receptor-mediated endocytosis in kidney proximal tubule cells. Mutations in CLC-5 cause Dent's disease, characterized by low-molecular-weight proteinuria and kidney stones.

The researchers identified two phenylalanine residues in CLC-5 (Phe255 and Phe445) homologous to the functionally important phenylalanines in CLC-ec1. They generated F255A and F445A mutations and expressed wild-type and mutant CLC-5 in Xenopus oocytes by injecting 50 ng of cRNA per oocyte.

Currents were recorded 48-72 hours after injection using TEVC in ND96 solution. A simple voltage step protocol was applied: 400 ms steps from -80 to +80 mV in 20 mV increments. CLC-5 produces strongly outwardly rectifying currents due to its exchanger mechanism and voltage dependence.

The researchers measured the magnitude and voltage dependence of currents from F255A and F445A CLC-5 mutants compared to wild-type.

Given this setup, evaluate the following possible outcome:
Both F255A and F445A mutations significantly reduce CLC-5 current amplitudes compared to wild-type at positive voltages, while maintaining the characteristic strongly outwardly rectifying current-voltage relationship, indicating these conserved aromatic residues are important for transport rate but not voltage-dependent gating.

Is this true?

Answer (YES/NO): NO